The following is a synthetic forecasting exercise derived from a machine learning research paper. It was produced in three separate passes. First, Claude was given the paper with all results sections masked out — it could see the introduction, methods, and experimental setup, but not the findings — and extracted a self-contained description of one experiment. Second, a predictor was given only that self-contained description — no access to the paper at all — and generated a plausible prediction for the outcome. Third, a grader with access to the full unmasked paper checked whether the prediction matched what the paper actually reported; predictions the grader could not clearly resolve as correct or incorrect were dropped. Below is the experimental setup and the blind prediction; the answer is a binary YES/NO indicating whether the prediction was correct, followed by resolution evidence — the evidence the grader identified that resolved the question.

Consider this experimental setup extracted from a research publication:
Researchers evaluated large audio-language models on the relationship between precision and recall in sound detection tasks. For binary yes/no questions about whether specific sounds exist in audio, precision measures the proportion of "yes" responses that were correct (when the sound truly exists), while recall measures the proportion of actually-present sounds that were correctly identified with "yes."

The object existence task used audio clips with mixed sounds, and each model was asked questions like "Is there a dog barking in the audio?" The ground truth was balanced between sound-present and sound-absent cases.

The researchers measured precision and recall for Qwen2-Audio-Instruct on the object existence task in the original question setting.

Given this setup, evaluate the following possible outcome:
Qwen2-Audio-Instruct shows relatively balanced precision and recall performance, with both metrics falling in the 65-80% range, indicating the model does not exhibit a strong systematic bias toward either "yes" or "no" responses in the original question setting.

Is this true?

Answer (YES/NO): NO